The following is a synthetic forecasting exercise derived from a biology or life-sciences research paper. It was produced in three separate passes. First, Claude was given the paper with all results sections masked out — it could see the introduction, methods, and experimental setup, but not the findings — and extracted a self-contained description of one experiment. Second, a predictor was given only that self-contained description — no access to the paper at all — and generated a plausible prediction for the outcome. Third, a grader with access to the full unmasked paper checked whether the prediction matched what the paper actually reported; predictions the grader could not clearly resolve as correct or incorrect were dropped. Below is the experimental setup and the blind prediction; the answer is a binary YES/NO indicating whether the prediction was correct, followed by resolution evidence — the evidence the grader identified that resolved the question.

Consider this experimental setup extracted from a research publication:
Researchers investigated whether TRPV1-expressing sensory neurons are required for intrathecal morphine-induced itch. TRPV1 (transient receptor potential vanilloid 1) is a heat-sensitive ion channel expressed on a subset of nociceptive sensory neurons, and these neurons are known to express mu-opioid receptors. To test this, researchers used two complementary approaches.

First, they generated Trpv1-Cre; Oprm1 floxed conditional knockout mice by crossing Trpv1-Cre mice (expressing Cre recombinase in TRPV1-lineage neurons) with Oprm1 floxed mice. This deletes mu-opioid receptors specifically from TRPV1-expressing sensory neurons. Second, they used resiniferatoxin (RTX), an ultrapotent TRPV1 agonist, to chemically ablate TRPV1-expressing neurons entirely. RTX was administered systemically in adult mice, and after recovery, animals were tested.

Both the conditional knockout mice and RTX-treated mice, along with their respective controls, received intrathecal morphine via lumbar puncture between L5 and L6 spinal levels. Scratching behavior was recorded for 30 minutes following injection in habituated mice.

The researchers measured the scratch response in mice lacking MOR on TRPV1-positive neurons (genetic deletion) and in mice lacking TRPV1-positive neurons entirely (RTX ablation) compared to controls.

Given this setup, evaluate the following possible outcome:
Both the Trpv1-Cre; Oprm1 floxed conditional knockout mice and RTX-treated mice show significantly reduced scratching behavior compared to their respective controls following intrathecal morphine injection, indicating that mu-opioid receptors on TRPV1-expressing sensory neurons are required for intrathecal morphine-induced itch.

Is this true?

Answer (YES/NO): NO